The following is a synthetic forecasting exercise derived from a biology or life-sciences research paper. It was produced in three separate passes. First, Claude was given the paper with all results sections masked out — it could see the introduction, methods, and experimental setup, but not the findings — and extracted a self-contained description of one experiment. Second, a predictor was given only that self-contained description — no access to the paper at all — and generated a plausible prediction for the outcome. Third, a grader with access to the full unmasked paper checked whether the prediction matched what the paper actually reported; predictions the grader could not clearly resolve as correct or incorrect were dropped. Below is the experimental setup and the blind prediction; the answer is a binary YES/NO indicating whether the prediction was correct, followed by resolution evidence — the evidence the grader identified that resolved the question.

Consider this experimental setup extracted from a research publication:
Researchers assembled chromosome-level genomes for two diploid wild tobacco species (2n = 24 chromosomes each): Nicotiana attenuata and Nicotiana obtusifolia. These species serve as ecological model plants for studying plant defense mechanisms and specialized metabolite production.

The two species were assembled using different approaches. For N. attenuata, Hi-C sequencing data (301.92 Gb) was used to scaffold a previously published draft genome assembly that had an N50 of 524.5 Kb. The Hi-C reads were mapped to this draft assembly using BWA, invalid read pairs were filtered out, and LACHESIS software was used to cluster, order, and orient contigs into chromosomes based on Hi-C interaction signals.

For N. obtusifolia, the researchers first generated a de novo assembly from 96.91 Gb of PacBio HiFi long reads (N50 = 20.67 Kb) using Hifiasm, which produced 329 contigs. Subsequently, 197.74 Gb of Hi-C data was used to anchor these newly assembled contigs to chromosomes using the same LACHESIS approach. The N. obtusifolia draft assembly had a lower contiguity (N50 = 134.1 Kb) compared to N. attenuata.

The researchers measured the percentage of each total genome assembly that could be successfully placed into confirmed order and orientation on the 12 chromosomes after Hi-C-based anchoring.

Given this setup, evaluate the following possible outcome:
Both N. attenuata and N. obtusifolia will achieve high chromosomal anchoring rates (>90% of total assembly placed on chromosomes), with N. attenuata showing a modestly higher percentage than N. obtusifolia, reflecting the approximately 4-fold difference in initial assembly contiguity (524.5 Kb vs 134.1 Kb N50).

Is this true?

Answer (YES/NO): NO